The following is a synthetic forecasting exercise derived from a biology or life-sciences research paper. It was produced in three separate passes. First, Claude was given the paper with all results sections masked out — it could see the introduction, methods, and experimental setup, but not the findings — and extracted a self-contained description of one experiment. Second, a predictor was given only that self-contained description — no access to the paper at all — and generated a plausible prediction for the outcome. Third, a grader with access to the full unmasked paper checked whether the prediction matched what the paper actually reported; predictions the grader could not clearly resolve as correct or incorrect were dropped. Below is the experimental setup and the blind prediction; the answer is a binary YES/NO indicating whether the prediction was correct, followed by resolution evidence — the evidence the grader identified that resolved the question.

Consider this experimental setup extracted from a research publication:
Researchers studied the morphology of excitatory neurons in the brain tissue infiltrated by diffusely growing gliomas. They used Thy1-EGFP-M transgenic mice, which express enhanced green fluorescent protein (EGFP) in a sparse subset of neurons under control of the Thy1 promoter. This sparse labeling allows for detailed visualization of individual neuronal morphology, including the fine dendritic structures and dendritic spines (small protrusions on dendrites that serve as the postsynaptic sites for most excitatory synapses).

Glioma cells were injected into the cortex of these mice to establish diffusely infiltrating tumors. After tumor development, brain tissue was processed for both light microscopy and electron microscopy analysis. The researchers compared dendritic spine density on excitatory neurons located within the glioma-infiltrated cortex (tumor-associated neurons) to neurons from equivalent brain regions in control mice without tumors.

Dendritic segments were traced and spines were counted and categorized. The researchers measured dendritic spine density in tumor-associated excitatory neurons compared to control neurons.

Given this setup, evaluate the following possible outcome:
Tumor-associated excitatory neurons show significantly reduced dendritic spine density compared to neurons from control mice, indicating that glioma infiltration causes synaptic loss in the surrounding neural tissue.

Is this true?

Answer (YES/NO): YES